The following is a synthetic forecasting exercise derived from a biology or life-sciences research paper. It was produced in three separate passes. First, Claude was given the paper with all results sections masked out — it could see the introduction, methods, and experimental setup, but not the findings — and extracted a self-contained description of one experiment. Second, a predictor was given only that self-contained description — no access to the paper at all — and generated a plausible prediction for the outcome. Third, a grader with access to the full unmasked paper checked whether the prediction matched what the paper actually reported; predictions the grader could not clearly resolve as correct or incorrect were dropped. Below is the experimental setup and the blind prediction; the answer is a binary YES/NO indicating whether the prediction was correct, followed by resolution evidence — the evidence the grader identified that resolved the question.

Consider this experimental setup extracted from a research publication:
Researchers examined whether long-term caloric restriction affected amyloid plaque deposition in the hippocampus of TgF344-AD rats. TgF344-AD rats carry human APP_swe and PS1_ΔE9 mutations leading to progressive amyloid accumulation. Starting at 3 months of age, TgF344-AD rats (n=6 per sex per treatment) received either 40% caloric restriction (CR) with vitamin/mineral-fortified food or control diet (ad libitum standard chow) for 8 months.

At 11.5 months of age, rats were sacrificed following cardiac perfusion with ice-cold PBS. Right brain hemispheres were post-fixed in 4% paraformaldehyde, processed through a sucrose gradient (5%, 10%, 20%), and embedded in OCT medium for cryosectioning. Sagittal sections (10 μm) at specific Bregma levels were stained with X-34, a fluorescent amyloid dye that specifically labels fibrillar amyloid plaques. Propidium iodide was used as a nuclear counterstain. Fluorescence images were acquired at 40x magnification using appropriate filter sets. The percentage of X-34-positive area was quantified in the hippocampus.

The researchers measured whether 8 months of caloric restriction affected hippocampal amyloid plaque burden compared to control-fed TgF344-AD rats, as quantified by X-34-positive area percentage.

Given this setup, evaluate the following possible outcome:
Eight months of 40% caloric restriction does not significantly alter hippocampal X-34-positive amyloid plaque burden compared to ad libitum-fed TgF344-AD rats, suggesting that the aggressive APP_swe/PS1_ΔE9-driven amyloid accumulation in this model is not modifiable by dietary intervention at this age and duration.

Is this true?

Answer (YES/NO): YES